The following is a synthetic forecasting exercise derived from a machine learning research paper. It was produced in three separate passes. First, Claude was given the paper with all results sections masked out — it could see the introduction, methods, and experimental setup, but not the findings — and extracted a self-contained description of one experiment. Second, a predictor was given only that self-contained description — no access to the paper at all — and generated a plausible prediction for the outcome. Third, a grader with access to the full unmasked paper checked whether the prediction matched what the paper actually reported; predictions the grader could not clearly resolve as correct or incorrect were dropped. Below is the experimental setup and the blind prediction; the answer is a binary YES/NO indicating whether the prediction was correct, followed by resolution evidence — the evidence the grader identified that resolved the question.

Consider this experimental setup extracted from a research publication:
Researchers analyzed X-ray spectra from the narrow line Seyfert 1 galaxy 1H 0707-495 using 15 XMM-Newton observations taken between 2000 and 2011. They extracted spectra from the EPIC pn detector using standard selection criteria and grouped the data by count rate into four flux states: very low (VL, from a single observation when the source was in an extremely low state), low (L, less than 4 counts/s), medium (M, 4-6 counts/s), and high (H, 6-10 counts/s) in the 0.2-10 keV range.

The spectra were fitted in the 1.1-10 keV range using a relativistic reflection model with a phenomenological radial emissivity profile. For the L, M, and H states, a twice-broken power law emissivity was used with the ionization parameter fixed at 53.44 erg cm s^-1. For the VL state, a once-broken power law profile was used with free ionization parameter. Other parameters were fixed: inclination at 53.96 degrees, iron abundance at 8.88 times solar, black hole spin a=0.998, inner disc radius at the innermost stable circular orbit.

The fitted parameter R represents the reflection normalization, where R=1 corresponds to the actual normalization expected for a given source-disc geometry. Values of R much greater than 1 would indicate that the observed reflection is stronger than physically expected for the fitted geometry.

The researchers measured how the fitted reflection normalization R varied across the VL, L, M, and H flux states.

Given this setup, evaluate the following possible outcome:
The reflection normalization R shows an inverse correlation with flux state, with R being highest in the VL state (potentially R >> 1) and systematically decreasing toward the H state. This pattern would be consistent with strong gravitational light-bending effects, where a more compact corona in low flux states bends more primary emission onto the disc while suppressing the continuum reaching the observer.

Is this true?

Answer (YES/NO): NO